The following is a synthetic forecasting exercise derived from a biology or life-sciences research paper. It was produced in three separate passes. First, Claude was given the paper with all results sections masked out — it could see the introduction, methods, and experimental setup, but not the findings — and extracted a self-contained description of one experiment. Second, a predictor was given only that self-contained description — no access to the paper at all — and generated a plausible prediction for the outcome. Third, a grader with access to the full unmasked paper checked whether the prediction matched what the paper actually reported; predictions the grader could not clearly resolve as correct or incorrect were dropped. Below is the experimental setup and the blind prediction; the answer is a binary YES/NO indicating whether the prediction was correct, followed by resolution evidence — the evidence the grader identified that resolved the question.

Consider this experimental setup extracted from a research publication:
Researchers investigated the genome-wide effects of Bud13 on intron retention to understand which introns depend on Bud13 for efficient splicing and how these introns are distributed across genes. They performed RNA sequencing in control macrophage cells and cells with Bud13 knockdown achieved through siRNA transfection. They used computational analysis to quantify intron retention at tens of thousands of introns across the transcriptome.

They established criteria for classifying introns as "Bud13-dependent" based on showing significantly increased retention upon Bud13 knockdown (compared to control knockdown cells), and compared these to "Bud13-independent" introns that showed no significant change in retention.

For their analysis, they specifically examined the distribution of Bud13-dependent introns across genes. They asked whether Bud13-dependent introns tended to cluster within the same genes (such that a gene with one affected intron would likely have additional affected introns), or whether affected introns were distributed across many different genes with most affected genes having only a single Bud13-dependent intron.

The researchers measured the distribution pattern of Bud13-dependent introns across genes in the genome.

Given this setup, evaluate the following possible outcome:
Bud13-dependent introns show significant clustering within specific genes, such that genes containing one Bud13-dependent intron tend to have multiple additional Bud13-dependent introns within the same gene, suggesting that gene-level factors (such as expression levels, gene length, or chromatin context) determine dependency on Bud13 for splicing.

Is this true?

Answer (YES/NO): NO